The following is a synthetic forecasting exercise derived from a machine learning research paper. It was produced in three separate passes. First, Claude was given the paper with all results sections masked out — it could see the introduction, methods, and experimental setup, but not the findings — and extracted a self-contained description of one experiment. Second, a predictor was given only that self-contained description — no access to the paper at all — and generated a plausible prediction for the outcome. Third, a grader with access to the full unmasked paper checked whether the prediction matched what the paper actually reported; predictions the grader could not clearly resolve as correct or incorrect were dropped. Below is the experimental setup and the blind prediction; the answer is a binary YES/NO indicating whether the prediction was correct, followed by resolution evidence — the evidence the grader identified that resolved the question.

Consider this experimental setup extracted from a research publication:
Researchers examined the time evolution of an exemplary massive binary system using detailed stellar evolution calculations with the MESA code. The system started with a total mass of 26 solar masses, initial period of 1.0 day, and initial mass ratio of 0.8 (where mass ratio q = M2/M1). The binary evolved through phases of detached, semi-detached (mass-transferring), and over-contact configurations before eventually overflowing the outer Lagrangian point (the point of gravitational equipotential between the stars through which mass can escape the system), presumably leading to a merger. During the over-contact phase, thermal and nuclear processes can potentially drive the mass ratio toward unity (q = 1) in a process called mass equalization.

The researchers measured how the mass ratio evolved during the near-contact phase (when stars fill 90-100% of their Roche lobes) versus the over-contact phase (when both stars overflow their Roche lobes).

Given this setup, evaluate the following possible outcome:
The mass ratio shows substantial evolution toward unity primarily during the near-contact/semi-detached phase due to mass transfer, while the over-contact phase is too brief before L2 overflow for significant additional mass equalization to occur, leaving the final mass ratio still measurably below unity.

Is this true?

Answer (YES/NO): NO